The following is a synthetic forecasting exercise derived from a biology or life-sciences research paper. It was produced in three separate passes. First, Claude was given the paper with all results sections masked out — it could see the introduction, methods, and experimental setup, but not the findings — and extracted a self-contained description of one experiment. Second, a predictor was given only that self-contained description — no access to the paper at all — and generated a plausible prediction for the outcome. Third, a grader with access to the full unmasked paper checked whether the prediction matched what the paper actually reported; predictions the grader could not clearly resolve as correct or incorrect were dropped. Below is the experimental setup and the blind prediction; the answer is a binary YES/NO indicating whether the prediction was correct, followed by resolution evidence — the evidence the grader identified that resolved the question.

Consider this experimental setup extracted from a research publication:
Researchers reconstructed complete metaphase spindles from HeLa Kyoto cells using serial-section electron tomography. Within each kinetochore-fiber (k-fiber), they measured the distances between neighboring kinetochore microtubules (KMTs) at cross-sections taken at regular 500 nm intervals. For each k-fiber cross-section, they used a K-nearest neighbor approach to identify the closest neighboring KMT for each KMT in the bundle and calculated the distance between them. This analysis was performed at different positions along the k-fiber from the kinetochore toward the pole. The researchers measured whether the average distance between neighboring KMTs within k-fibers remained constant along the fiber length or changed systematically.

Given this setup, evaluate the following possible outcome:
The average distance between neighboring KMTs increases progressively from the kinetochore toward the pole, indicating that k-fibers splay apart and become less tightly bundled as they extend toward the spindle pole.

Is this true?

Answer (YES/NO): YES